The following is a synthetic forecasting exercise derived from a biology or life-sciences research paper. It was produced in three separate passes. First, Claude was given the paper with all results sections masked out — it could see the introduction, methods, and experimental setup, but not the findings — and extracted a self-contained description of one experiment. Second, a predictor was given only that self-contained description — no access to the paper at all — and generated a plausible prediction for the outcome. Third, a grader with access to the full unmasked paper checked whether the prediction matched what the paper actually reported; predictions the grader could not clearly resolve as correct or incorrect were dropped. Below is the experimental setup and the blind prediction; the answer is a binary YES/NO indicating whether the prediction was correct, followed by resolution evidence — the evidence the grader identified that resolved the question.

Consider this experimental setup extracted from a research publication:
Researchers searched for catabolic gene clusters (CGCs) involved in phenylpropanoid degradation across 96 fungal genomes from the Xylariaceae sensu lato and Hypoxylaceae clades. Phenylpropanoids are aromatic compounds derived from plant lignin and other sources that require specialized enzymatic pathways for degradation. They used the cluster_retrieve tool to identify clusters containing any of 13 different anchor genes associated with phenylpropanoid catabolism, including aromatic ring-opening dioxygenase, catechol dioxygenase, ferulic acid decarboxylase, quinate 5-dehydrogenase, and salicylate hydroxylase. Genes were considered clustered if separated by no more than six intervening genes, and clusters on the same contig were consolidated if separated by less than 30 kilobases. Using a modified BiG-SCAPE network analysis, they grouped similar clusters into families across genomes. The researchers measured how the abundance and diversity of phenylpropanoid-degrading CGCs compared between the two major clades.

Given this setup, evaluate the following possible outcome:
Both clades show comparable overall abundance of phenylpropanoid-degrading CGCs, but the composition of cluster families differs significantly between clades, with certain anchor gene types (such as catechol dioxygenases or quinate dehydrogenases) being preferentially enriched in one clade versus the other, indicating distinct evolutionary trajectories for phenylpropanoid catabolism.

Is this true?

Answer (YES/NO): NO